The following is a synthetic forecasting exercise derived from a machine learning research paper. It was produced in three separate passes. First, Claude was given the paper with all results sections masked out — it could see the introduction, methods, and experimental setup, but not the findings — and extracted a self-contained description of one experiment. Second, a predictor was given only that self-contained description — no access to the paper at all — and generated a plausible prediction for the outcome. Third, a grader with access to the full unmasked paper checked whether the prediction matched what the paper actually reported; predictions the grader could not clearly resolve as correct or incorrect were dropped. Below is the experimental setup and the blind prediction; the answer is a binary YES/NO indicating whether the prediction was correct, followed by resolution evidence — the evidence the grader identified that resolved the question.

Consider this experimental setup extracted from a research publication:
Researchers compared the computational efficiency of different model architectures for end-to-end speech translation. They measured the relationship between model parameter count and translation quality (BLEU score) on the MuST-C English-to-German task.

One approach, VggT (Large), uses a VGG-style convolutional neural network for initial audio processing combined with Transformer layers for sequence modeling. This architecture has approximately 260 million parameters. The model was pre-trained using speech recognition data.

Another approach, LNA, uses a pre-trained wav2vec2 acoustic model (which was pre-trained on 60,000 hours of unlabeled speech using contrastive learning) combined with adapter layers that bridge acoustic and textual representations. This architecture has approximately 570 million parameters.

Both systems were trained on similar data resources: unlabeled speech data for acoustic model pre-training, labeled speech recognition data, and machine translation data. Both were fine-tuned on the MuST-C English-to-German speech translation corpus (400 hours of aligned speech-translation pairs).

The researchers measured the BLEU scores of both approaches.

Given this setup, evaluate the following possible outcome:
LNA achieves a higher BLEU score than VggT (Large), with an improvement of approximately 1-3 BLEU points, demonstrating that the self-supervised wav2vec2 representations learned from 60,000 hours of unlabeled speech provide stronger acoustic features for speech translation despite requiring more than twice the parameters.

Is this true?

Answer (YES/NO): YES